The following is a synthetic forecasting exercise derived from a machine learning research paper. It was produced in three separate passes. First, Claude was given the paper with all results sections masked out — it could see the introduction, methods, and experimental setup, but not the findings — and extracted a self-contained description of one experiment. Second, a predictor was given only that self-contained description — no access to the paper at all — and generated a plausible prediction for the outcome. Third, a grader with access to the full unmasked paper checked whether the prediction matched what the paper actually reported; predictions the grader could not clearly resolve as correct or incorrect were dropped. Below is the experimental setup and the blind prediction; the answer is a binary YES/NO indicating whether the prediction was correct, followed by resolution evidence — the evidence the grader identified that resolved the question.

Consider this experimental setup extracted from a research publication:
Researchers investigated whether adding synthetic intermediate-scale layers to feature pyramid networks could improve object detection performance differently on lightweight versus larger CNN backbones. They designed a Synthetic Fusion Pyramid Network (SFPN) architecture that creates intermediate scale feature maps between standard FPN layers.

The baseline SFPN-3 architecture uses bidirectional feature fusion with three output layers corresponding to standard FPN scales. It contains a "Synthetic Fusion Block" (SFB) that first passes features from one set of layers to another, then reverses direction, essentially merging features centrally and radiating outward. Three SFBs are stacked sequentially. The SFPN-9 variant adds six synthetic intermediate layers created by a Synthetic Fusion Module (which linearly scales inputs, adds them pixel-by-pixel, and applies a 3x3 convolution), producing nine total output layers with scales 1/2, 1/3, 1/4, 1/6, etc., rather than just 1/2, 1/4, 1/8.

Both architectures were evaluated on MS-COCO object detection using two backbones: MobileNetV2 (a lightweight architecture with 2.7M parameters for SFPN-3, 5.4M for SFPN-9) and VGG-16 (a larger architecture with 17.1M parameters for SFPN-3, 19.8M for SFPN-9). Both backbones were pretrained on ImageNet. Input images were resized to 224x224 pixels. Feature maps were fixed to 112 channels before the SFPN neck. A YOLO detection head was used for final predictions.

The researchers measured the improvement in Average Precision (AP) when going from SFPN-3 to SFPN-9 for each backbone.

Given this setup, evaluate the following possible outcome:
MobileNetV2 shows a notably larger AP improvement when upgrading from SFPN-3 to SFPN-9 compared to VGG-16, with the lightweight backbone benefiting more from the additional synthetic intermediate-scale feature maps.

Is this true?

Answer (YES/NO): YES